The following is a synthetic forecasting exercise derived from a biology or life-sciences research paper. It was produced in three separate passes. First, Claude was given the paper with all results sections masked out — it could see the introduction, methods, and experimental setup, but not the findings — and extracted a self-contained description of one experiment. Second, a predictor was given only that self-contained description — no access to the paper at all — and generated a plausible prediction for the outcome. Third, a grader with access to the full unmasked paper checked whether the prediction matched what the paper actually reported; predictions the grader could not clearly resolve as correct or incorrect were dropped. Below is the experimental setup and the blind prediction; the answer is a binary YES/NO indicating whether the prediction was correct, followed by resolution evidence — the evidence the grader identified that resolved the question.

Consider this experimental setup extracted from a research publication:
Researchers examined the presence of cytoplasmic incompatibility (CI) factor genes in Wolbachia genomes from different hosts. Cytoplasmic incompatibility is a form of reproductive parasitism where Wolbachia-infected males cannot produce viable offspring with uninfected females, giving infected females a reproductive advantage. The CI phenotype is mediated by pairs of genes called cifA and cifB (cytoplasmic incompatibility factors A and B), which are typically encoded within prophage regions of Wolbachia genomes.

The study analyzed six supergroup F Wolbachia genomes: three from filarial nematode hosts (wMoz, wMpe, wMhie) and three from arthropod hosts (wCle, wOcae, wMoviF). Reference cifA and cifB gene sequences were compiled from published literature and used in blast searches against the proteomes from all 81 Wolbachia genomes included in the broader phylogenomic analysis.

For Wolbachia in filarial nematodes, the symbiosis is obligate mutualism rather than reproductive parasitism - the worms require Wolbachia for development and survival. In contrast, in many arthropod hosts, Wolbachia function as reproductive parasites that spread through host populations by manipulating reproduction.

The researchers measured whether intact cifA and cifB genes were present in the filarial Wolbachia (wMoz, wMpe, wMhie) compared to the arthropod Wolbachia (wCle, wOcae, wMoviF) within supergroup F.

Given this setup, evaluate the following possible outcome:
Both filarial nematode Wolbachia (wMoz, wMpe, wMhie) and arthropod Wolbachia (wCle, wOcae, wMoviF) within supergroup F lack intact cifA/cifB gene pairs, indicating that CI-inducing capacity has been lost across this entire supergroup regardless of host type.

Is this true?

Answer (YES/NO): YES